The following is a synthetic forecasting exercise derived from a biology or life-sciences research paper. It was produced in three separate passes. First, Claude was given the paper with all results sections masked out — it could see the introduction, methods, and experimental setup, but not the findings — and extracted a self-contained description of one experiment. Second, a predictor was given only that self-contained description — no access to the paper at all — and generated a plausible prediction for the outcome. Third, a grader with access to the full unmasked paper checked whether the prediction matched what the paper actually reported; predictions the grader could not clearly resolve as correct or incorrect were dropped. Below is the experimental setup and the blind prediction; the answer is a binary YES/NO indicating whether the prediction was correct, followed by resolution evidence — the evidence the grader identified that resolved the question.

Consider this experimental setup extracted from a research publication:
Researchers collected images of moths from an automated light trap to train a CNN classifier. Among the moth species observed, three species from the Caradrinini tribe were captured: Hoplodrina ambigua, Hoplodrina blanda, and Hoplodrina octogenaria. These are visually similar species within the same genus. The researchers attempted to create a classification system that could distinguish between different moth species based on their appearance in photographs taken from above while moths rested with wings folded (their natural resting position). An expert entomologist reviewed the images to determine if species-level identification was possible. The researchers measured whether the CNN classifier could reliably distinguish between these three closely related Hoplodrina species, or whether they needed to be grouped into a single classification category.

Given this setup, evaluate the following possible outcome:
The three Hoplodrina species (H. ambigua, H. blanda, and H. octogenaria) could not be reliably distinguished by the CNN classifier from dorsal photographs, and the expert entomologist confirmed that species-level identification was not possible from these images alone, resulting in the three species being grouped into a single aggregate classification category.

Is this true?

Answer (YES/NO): YES